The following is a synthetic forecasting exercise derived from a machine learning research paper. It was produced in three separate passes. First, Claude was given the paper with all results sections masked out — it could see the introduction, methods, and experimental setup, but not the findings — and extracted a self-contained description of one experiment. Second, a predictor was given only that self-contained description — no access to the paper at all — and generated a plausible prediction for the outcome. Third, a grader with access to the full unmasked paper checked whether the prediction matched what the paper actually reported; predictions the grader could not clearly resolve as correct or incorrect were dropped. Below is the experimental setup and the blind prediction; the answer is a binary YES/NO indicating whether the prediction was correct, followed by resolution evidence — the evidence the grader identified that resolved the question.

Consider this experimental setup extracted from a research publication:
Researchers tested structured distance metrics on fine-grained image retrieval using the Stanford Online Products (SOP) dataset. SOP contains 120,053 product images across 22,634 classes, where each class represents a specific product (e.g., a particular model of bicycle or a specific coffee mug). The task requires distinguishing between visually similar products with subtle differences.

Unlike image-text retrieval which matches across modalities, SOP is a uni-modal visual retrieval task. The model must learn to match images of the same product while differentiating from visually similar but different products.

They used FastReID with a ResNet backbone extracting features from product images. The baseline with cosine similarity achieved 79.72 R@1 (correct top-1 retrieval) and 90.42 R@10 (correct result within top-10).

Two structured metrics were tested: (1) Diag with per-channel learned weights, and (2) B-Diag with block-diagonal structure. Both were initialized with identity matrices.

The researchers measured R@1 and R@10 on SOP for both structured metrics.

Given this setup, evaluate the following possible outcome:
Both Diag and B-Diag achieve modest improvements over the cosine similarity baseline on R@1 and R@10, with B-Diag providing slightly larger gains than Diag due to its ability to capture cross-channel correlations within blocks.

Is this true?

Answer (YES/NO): NO